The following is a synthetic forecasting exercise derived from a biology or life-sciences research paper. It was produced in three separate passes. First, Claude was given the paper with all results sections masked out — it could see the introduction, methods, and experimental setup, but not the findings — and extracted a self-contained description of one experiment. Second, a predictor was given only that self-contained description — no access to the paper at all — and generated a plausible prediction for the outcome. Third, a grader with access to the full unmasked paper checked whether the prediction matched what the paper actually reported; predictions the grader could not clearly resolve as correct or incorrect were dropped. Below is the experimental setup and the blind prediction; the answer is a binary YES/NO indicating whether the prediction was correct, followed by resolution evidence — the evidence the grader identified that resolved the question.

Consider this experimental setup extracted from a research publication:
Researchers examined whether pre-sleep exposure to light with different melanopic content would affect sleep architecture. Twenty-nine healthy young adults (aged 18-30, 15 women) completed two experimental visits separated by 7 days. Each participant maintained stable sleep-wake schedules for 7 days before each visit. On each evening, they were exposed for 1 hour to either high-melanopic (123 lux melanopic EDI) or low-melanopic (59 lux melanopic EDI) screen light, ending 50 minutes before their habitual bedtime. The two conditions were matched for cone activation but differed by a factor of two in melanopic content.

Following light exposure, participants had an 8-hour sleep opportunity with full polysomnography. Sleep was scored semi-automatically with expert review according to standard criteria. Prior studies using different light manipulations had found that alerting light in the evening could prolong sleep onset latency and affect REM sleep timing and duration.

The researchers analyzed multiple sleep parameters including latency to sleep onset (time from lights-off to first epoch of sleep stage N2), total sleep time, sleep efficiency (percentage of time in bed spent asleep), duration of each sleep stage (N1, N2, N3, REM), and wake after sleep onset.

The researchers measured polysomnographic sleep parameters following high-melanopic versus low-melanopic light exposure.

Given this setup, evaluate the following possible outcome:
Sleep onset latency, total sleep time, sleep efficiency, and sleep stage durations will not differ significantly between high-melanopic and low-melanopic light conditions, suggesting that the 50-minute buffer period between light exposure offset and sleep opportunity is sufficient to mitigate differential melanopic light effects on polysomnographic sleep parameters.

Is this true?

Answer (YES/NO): YES